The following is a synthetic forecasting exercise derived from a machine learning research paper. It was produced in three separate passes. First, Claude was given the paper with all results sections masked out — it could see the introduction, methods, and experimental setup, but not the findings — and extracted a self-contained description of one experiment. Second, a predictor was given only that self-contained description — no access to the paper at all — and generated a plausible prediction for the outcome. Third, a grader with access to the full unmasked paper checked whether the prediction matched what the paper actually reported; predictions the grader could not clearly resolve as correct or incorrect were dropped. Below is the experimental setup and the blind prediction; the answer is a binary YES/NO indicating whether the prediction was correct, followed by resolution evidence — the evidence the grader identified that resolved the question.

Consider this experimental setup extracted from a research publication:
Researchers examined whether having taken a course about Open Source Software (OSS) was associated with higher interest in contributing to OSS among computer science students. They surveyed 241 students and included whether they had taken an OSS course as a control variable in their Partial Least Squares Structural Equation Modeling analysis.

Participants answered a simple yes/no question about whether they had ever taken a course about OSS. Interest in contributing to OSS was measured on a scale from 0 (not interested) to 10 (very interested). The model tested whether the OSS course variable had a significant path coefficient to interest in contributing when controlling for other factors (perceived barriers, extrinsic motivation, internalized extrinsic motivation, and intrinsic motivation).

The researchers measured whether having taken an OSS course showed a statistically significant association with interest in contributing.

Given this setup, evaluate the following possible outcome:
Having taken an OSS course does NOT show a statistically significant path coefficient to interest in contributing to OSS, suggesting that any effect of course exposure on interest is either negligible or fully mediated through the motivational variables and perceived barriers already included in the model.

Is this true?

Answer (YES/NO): YES